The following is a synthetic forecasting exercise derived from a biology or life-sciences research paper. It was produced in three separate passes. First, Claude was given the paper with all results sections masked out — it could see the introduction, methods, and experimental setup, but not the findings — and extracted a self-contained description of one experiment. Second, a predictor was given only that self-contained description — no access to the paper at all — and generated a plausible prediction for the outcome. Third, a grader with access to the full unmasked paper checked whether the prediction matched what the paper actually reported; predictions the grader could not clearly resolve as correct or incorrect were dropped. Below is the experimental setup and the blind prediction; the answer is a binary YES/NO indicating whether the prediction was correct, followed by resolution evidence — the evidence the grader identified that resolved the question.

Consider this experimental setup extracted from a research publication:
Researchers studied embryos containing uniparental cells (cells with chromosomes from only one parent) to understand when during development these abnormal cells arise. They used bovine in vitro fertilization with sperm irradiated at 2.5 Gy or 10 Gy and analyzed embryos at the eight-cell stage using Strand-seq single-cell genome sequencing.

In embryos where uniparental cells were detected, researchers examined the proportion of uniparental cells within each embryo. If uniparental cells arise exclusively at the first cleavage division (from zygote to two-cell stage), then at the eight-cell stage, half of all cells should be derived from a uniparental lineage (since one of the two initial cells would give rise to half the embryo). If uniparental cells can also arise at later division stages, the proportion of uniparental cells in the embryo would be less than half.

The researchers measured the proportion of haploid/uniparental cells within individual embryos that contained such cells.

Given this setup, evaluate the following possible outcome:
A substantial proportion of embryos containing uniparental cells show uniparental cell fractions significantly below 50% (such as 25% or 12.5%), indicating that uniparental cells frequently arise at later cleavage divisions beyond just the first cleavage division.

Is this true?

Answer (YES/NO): NO